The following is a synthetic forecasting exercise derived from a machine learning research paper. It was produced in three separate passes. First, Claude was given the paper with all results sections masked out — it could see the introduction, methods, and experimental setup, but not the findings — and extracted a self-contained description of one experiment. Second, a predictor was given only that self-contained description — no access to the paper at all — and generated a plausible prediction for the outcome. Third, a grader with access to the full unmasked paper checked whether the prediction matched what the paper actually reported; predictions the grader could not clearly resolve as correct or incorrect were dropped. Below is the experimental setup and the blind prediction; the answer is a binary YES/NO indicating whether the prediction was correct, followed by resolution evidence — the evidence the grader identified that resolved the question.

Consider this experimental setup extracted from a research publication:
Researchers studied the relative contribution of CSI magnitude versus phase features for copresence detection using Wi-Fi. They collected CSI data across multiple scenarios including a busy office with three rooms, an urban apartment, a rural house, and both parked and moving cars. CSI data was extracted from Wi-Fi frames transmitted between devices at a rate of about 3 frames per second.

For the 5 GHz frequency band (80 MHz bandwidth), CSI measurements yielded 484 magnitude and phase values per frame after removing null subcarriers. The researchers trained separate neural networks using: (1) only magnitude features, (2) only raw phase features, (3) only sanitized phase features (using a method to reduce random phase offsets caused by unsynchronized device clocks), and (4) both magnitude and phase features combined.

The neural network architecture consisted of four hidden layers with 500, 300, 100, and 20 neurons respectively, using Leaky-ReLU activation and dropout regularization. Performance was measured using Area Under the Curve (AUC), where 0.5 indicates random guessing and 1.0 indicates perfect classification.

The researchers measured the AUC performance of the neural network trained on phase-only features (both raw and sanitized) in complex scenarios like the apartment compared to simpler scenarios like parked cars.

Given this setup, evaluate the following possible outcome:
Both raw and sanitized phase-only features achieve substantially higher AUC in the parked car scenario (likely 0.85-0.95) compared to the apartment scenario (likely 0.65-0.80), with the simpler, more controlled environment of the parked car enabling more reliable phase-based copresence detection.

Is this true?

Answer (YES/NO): NO